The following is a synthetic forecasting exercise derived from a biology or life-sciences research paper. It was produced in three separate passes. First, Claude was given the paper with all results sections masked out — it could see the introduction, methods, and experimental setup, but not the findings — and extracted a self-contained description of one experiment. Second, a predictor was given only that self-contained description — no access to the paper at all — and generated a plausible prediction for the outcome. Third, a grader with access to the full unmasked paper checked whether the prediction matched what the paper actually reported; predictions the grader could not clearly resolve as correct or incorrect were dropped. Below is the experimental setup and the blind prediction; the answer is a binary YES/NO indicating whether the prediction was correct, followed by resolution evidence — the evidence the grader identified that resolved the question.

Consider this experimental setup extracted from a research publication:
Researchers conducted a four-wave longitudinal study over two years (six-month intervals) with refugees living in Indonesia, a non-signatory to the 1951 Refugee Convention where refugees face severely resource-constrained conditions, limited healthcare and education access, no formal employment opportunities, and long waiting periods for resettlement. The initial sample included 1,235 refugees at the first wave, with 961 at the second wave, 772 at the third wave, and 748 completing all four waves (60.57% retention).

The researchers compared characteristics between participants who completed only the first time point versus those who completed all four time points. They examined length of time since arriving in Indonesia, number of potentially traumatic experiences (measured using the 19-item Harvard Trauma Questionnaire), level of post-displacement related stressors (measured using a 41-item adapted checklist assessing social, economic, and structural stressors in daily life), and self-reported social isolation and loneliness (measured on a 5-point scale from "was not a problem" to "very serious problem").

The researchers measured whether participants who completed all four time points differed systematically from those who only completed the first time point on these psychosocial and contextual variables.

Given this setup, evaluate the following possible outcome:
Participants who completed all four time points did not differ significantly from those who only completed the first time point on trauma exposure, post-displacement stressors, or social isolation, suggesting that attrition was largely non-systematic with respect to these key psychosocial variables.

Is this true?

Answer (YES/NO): NO